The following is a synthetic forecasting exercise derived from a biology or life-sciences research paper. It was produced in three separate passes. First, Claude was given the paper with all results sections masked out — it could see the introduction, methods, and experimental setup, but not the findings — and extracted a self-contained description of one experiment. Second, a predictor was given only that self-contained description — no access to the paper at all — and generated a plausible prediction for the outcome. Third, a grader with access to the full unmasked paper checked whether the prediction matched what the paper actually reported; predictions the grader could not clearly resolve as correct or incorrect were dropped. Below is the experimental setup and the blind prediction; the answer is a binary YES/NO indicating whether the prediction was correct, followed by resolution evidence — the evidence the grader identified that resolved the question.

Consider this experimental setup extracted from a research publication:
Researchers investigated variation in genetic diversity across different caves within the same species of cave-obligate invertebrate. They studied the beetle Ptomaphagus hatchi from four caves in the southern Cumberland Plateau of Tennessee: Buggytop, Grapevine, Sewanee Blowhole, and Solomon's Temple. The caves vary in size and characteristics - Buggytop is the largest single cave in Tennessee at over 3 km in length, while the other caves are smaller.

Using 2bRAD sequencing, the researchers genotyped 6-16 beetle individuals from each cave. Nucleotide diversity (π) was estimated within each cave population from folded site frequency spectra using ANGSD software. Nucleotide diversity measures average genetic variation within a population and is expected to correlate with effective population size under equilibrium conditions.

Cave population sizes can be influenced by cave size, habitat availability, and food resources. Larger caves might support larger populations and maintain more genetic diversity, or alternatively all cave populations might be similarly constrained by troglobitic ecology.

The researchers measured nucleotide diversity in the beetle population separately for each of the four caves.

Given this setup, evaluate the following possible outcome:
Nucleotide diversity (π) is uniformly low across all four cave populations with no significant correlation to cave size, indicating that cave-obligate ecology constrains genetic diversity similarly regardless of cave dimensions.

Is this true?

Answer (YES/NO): NO